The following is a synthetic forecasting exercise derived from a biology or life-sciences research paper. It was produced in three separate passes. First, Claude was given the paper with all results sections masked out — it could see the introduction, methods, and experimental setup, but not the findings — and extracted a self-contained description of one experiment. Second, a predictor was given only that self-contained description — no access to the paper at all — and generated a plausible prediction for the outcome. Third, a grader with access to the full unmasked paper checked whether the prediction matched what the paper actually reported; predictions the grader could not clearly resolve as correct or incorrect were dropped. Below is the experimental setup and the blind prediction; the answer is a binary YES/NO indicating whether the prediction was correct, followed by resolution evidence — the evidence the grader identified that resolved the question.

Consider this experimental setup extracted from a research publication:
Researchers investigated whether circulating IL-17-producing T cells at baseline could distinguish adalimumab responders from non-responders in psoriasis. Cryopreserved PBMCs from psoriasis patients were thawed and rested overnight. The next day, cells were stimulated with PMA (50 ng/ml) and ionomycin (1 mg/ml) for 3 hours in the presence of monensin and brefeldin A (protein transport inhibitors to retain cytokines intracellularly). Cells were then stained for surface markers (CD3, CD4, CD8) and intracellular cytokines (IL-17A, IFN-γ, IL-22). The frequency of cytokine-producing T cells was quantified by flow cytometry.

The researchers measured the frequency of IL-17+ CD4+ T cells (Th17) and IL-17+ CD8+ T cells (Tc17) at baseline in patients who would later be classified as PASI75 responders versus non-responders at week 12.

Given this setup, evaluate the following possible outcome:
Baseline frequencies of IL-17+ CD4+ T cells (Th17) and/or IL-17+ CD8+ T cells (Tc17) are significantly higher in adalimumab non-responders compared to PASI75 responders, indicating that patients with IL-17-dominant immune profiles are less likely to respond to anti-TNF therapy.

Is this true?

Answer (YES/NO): YES